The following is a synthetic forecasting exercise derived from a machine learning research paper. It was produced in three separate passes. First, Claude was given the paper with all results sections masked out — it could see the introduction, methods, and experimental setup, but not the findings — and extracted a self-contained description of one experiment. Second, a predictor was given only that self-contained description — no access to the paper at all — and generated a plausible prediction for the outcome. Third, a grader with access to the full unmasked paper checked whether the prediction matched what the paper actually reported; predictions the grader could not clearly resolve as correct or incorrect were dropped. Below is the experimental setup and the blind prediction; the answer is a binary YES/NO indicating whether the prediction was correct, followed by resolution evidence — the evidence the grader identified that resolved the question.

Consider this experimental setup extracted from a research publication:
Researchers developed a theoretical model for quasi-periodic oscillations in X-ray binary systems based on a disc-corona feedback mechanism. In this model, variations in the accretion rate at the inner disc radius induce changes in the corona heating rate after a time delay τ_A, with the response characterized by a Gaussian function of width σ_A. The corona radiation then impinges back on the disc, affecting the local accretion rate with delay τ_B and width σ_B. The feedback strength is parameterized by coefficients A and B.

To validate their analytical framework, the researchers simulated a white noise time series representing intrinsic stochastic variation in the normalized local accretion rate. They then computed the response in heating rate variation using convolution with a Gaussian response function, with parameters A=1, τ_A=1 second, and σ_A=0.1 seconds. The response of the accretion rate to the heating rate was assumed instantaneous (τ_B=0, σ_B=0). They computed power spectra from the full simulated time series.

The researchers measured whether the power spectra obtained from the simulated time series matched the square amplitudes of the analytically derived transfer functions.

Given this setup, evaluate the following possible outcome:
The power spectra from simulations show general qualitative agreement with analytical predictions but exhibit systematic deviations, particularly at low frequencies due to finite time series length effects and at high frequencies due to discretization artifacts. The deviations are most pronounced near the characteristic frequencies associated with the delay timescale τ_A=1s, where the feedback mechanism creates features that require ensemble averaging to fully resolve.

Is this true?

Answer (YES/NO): NO